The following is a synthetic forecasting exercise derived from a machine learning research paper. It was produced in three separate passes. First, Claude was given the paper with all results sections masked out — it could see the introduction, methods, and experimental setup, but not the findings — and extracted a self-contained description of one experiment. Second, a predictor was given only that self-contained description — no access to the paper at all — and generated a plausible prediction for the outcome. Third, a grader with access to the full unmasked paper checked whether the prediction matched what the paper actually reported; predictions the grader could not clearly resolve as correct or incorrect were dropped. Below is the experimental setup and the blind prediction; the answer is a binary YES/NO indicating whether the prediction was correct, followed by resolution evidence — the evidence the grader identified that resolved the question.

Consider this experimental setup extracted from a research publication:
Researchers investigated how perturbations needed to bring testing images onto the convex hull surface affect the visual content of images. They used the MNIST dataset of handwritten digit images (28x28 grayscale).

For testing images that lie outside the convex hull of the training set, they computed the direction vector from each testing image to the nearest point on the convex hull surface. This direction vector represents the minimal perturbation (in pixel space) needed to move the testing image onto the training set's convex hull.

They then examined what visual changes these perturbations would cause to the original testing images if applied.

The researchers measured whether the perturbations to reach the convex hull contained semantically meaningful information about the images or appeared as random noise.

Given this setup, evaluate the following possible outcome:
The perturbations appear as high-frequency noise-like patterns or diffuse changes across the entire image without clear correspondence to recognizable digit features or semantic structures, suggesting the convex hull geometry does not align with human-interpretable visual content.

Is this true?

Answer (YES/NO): NO